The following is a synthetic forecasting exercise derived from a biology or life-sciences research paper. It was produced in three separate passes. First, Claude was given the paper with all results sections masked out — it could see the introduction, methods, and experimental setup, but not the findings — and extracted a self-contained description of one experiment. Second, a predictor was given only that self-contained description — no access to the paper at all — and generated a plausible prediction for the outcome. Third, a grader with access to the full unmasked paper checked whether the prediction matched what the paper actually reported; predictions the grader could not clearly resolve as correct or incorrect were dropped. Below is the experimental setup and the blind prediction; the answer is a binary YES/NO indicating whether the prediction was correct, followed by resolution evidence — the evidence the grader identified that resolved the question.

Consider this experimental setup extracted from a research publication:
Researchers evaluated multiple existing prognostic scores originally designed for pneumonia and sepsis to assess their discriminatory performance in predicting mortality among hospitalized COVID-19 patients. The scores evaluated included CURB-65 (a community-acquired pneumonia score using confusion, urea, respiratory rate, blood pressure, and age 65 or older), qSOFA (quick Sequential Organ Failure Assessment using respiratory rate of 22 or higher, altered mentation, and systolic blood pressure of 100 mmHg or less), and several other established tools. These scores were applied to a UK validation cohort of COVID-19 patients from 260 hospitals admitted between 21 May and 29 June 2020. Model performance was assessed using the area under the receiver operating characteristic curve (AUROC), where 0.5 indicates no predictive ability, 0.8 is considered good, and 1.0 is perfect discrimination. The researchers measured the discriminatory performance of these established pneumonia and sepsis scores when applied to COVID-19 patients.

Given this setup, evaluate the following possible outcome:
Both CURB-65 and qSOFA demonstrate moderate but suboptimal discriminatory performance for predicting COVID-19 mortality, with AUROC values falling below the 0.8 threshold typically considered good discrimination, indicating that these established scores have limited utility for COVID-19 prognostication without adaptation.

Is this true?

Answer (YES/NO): YES